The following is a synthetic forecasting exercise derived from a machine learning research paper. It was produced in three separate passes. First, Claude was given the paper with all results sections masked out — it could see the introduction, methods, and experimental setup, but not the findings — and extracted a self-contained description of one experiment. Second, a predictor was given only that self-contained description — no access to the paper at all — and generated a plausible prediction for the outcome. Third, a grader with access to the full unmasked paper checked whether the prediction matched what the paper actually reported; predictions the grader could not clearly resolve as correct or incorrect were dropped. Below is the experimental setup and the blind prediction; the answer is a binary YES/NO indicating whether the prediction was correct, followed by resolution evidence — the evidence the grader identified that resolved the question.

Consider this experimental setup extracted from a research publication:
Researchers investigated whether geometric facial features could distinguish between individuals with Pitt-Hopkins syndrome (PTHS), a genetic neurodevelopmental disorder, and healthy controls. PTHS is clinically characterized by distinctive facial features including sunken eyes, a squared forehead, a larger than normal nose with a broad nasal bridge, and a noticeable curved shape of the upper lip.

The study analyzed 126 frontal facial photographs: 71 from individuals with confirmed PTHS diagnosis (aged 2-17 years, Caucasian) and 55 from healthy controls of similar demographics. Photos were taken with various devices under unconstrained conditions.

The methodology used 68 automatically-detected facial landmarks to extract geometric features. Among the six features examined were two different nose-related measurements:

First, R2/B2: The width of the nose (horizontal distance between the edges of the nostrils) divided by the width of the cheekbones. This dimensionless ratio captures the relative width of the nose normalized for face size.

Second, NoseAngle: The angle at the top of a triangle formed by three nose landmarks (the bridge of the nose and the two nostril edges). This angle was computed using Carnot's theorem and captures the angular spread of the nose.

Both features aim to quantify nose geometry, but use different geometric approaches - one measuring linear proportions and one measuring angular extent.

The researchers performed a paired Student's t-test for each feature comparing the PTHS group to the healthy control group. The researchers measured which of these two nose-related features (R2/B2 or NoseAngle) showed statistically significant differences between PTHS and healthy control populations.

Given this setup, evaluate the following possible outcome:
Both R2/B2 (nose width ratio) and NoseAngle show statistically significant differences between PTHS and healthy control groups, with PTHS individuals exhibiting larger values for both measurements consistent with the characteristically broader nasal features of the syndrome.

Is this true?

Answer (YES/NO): NO